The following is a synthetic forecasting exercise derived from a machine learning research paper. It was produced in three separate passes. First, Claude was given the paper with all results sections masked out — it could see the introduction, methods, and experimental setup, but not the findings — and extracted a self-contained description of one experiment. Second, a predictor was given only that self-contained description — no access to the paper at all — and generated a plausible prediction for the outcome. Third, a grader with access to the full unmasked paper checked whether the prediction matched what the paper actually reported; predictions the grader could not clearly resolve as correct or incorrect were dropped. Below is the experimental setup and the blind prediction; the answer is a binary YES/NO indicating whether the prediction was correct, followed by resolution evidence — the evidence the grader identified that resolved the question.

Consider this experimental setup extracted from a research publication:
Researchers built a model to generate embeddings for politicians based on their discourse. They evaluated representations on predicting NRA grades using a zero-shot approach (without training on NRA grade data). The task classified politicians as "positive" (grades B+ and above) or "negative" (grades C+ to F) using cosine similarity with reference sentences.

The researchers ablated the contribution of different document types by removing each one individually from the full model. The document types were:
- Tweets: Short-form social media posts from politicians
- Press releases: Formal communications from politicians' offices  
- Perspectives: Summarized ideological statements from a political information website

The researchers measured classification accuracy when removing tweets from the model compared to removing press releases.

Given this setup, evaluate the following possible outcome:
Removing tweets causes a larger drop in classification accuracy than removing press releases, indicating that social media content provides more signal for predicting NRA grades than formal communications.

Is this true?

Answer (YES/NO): NO